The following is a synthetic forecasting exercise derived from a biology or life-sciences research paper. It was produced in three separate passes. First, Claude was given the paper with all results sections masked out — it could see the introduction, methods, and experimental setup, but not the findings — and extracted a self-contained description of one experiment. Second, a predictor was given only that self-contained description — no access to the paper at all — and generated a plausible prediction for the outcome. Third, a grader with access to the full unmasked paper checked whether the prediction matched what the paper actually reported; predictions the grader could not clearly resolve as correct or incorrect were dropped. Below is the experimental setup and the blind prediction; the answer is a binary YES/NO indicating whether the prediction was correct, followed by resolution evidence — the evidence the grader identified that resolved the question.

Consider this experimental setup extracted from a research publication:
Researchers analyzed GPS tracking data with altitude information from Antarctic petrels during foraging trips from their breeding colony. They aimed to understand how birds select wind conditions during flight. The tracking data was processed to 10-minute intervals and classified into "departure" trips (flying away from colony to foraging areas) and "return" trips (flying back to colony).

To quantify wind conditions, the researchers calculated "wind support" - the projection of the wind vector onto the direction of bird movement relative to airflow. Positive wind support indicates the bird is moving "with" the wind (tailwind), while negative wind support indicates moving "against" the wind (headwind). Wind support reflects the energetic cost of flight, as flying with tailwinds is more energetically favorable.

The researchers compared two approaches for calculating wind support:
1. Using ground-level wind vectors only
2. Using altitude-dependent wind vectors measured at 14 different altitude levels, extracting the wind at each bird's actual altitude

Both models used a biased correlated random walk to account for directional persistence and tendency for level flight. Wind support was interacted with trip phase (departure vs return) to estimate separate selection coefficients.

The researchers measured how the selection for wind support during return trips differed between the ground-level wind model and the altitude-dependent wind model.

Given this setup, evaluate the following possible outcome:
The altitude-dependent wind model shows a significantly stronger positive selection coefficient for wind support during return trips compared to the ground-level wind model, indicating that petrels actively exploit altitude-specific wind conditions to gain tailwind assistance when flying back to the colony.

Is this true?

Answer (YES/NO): NO